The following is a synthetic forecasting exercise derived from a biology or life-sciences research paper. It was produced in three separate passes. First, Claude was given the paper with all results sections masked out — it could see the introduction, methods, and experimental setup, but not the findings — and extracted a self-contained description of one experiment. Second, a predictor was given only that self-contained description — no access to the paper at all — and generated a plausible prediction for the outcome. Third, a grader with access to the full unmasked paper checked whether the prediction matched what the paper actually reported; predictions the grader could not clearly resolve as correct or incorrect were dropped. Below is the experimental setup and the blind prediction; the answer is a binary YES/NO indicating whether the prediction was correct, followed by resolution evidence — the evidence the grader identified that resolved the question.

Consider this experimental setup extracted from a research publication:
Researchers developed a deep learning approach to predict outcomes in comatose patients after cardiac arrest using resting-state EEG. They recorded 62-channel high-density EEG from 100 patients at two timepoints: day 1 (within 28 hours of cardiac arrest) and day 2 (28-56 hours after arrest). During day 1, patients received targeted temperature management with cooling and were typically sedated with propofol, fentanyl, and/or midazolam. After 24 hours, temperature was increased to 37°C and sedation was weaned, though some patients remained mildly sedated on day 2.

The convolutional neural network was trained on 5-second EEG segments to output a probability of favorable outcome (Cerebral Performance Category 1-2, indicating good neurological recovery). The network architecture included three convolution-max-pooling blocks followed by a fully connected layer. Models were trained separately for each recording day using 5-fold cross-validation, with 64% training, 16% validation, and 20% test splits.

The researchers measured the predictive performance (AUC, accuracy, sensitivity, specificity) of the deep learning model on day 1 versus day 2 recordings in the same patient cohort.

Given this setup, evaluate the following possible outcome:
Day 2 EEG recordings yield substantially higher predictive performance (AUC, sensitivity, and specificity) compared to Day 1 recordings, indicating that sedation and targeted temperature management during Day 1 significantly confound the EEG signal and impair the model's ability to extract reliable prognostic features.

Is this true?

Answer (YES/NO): NO